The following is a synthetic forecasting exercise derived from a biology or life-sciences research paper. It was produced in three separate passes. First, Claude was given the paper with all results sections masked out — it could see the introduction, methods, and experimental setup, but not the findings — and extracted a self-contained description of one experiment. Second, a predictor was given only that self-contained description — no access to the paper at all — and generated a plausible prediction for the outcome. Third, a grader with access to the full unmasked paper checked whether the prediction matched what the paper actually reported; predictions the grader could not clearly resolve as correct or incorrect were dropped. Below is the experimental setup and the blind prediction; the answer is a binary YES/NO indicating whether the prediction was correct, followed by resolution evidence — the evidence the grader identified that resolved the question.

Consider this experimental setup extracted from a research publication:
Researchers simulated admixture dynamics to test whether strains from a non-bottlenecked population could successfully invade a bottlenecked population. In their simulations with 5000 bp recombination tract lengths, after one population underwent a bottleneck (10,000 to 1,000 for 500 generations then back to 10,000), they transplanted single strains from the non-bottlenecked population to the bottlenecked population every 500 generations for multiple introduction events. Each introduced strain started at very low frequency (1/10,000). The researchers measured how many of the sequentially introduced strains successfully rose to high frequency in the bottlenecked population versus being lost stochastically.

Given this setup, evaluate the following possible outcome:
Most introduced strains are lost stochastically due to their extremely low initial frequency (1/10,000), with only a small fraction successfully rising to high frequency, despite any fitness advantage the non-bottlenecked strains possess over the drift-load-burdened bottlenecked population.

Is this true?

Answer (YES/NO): YES